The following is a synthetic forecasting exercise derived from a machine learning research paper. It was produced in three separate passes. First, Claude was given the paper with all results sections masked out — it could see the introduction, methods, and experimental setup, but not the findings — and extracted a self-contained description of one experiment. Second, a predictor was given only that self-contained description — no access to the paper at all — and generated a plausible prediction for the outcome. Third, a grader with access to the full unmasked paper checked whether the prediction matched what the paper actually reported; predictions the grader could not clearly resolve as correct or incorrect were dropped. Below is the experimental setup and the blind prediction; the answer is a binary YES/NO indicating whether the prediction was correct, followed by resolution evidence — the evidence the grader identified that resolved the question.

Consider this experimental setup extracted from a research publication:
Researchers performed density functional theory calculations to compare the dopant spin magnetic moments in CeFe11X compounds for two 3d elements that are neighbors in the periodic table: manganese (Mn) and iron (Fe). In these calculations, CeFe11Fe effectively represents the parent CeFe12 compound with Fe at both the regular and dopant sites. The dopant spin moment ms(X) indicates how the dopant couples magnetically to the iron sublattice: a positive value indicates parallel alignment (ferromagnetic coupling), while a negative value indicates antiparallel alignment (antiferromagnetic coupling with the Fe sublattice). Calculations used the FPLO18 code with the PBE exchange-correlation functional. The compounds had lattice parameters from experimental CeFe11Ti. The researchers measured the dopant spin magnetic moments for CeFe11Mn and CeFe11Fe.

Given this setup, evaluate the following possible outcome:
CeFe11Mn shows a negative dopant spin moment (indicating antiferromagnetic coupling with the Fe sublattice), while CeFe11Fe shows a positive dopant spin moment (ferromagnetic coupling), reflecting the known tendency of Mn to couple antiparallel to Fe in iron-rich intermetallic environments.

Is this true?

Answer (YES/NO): YES